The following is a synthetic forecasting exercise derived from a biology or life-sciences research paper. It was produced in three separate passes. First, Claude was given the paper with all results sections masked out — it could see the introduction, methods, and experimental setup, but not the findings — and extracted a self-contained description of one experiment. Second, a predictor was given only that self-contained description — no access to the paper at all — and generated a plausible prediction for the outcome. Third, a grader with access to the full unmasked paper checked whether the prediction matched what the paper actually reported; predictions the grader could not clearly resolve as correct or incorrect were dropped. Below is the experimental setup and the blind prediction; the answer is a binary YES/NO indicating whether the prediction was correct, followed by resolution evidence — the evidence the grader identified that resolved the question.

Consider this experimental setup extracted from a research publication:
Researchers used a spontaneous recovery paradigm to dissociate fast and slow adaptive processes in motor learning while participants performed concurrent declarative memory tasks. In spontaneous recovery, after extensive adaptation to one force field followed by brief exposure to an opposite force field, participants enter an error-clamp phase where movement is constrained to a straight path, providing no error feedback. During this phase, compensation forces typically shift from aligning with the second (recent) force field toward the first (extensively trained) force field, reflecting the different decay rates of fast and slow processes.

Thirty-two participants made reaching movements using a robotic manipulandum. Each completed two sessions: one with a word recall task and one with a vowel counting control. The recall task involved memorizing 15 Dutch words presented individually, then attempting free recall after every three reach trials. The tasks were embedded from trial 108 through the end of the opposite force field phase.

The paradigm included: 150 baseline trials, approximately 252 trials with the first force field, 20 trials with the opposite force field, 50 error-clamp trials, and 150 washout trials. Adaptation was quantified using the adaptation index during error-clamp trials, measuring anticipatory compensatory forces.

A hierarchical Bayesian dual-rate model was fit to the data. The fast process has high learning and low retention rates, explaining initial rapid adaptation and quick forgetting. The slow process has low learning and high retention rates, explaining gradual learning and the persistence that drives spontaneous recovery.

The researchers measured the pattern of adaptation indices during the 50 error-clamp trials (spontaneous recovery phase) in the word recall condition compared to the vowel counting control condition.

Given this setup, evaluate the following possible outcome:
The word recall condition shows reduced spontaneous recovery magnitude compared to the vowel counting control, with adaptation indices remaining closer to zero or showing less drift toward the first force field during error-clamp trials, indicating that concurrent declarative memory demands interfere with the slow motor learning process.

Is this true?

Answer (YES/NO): NO